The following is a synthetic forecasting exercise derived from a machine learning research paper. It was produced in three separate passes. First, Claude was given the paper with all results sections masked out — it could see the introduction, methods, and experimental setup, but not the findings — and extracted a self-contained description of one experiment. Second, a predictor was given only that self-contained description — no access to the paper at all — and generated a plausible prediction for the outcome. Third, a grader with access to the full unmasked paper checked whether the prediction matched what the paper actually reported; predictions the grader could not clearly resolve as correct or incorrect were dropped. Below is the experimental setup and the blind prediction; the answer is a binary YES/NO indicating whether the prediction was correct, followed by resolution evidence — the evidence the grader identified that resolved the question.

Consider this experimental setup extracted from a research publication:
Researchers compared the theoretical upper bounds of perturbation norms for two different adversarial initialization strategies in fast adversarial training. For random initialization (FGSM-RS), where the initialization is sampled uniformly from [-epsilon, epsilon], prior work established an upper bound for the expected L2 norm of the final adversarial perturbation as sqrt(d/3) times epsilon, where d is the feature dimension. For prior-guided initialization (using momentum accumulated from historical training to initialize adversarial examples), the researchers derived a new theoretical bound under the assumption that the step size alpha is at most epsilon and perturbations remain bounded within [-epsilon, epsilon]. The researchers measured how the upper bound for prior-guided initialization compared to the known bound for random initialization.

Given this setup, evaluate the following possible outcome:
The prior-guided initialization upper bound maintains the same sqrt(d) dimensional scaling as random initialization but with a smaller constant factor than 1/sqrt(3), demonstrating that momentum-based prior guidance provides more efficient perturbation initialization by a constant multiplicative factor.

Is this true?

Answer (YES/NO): NO